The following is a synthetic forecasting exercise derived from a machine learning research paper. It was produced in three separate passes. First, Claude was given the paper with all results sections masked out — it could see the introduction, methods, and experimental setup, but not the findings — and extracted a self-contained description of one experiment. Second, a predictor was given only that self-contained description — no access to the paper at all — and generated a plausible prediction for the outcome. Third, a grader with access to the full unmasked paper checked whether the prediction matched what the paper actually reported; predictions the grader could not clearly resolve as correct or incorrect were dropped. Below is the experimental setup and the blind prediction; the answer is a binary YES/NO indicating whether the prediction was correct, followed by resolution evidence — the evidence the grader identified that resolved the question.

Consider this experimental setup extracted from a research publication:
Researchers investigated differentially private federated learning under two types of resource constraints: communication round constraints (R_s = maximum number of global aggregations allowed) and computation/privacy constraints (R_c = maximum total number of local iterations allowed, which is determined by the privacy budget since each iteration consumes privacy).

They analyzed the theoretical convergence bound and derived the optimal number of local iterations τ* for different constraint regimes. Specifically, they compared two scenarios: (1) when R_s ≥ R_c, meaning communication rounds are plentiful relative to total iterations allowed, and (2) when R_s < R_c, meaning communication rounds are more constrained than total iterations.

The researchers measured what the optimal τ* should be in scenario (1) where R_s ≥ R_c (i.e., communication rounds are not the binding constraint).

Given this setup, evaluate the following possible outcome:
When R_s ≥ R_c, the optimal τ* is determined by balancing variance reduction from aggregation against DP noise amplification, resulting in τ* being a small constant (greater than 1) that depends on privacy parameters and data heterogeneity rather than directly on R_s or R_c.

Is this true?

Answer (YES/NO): NO